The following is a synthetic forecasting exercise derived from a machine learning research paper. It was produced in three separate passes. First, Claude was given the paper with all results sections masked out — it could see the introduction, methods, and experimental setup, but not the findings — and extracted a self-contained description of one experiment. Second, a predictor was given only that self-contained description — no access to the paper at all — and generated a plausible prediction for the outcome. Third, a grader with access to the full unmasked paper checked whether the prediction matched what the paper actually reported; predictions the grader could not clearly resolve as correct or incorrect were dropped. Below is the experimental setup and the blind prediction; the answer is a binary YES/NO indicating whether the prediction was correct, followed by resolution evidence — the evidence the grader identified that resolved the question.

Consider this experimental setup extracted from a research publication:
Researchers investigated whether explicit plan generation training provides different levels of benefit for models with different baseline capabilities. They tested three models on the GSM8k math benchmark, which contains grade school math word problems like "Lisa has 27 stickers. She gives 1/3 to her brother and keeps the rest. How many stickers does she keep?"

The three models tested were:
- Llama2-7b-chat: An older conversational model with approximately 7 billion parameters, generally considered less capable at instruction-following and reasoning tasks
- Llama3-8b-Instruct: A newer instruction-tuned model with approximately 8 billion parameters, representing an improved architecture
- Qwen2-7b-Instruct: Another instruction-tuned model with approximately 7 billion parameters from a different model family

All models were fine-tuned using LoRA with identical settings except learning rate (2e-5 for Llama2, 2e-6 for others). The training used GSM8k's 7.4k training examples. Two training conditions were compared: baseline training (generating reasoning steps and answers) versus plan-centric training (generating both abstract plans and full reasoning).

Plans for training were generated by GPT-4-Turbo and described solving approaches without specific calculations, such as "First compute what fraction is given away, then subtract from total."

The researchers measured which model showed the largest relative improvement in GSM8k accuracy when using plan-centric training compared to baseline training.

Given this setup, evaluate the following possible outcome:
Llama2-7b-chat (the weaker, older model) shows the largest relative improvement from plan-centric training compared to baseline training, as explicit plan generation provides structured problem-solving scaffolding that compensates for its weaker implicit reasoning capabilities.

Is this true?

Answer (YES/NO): YES